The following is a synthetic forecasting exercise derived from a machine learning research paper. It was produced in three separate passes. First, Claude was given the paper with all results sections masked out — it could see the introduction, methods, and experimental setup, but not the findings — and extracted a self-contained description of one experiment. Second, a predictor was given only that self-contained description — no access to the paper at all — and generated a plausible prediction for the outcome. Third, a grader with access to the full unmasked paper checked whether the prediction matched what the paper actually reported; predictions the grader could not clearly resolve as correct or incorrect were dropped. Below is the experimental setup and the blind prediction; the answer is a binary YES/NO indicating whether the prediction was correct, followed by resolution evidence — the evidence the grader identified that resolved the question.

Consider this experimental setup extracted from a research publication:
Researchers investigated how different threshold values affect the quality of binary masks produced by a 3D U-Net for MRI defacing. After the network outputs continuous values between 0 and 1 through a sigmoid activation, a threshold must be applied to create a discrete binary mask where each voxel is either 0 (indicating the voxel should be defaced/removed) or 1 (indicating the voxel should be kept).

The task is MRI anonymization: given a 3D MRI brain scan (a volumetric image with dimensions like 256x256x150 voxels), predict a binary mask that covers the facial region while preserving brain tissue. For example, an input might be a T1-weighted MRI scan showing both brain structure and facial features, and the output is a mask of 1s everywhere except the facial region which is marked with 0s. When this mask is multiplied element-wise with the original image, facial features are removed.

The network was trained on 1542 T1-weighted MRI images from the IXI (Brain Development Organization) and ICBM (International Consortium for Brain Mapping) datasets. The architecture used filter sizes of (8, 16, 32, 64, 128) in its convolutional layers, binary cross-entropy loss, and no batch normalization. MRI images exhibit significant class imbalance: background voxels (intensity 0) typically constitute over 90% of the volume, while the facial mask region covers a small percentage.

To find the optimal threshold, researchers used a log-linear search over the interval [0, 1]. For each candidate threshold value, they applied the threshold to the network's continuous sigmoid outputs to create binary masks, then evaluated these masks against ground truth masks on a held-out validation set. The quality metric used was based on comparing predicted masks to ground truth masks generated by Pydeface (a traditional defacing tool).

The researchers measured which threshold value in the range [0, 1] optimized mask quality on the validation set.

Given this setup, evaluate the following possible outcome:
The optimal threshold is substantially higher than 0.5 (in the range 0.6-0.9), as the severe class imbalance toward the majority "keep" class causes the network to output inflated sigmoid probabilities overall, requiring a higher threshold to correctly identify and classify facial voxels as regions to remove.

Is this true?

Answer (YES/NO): NO